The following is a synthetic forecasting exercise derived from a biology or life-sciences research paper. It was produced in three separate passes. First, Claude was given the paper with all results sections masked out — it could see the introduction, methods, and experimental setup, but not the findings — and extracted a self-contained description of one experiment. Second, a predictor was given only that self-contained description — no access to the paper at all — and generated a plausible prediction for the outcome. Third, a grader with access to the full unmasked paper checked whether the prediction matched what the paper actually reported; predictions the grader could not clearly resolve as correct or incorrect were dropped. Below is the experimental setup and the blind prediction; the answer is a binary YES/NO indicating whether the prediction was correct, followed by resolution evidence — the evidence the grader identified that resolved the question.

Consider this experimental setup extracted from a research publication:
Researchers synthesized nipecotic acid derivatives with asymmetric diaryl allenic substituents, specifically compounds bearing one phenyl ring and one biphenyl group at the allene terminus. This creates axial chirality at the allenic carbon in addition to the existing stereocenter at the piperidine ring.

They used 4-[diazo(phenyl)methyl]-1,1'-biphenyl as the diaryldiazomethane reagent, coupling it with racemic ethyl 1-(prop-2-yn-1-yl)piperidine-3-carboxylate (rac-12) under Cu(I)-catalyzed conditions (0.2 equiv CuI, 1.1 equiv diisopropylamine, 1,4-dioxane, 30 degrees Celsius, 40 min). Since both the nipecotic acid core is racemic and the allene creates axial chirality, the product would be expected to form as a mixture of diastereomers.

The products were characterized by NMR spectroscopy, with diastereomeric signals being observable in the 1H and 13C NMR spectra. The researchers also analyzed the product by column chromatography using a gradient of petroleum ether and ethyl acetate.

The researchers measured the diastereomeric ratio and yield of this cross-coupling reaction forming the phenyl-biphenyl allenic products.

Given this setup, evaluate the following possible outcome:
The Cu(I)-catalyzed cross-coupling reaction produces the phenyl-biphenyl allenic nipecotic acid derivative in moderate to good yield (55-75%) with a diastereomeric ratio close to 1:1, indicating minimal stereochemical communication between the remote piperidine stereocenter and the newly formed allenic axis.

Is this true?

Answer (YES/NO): NO